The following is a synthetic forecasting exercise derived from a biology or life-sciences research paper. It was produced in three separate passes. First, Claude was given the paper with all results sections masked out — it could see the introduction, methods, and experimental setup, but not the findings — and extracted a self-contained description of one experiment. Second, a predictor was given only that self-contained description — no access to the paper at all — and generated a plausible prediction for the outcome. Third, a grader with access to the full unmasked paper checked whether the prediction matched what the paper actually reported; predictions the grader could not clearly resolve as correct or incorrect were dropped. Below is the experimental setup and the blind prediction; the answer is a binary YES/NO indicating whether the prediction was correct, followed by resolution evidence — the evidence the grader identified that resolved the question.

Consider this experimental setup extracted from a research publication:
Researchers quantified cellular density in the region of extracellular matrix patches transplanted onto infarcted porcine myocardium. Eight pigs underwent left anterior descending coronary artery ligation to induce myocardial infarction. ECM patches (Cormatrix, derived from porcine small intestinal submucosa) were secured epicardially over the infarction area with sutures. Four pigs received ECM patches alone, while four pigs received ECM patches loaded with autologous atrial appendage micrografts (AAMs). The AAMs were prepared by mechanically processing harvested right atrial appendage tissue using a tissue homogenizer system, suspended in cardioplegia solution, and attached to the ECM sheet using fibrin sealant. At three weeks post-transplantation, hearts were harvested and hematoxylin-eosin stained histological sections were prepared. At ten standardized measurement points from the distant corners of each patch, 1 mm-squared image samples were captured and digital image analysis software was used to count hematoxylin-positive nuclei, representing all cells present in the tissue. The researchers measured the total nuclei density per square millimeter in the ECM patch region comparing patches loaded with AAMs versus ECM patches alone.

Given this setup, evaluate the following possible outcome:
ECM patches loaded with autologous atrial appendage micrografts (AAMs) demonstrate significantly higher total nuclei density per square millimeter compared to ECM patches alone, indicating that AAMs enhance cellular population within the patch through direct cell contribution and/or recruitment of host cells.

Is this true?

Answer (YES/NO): NO